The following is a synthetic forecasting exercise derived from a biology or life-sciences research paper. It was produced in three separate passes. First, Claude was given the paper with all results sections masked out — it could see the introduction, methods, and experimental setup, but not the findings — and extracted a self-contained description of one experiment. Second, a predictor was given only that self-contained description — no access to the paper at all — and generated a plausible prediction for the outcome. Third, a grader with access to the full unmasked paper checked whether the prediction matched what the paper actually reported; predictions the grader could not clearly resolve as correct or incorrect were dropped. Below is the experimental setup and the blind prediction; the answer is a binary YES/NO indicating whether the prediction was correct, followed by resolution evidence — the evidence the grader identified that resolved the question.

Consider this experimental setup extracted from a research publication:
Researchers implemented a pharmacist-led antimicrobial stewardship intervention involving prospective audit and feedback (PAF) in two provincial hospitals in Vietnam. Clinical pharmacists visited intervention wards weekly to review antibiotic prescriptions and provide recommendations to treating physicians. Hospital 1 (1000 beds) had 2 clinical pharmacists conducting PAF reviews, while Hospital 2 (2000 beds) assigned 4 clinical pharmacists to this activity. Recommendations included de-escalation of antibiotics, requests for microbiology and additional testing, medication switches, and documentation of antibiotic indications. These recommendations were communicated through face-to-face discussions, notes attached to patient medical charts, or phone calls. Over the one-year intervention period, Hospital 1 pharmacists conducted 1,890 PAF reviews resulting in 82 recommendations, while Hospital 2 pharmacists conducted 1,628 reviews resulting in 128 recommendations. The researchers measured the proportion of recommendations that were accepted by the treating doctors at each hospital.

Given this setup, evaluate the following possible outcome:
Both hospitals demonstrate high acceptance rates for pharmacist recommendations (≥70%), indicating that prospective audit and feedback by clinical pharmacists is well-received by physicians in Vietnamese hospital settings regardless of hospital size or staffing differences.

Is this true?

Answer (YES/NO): NO